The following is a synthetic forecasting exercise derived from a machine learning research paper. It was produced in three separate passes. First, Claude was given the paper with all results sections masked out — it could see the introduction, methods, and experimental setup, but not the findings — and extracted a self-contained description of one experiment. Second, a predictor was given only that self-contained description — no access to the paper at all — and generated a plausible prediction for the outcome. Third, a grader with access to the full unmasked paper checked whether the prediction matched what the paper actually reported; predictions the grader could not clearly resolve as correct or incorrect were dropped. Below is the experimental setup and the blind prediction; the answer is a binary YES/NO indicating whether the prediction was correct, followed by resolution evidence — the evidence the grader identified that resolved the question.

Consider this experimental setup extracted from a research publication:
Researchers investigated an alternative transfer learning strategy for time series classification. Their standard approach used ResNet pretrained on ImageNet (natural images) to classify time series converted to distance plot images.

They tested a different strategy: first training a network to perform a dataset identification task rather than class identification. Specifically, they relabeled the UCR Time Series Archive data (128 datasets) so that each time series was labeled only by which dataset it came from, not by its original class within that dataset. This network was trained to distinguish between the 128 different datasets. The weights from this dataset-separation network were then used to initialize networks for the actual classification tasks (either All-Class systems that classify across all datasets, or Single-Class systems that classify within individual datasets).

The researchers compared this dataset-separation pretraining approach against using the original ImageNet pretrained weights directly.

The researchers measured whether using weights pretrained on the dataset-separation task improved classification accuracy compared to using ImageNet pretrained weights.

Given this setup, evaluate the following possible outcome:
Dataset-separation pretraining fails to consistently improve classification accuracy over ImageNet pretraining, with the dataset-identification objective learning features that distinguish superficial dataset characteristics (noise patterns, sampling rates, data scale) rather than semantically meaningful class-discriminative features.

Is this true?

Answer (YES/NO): NO